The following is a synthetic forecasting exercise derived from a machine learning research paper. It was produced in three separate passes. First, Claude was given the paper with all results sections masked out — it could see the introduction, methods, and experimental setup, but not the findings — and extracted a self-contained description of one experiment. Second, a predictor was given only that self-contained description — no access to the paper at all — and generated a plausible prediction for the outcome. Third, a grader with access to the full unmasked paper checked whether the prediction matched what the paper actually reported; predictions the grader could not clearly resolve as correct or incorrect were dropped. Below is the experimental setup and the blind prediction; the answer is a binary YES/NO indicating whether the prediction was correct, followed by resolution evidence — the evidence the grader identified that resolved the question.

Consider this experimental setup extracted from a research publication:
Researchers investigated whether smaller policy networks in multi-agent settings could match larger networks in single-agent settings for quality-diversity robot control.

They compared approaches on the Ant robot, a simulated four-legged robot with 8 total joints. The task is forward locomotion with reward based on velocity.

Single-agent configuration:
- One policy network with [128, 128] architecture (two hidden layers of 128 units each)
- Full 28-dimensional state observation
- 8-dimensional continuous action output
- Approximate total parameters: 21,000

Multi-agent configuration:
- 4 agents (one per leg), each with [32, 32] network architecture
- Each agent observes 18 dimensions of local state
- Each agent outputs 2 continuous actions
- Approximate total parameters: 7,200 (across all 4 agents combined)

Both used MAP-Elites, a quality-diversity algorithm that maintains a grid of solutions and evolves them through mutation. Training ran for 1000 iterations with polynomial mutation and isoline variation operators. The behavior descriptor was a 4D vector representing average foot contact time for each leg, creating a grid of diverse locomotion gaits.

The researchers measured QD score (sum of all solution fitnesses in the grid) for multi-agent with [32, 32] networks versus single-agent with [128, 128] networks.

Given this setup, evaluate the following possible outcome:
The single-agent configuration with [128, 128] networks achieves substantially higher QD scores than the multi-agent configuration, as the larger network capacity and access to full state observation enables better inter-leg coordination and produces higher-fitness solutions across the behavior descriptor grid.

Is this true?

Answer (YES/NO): NO